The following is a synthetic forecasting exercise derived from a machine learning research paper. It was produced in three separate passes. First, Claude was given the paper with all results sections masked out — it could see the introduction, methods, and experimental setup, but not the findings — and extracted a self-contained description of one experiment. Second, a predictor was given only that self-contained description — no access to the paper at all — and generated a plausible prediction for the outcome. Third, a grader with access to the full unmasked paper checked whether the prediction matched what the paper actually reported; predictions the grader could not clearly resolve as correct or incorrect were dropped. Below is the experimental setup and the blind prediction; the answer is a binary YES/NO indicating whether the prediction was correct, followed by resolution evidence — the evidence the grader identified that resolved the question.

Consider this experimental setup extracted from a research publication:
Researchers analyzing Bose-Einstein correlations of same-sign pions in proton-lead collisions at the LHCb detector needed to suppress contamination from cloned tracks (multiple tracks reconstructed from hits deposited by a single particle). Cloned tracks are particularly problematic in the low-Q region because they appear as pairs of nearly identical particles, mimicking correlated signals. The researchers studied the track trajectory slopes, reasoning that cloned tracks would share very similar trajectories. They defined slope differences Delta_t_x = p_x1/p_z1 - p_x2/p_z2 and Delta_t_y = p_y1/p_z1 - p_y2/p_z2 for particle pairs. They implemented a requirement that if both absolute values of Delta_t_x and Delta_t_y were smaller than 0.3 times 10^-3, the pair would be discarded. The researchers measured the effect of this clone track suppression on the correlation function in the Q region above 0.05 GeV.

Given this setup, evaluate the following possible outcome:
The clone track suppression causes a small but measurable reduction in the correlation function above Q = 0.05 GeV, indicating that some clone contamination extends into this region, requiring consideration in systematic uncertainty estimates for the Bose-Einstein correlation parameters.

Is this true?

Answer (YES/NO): NO